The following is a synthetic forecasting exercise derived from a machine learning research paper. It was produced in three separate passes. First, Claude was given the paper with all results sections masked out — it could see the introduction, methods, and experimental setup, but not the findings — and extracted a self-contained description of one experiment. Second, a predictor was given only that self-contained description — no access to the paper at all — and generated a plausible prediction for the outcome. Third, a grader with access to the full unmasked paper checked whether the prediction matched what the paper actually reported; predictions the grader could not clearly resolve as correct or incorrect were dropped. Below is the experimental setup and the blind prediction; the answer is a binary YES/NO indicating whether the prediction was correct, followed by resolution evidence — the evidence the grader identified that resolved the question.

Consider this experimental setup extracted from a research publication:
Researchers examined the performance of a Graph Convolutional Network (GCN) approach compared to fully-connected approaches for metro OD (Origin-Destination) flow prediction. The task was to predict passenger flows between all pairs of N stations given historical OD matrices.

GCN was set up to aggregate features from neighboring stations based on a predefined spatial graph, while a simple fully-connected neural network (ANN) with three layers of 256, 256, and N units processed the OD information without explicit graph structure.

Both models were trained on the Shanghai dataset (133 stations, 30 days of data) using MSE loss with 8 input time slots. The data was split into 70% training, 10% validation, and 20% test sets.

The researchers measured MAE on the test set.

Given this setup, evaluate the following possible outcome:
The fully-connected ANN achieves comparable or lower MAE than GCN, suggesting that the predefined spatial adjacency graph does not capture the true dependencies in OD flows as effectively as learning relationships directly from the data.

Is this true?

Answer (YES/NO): NO